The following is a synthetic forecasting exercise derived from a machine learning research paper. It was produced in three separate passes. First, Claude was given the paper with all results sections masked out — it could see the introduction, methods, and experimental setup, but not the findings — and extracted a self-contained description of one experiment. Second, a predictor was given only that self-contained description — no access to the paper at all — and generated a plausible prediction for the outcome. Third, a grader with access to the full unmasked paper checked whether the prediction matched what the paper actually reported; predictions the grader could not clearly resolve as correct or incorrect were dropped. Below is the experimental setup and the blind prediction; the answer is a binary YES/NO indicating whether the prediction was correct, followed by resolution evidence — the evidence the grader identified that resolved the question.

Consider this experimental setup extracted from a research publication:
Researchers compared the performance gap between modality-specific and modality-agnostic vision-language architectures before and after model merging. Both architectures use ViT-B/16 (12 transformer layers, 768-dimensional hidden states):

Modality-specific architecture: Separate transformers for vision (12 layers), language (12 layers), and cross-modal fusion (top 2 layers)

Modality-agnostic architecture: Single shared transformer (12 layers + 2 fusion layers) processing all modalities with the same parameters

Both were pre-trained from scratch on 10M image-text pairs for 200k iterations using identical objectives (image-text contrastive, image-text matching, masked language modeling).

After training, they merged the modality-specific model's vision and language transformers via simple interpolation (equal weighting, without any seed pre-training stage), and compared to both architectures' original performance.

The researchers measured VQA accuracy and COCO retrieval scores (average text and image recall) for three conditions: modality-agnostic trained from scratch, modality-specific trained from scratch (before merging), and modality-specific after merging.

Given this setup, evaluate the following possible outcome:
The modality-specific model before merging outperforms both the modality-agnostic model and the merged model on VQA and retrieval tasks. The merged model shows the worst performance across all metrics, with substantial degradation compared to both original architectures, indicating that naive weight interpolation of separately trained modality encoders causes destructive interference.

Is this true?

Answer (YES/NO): YES